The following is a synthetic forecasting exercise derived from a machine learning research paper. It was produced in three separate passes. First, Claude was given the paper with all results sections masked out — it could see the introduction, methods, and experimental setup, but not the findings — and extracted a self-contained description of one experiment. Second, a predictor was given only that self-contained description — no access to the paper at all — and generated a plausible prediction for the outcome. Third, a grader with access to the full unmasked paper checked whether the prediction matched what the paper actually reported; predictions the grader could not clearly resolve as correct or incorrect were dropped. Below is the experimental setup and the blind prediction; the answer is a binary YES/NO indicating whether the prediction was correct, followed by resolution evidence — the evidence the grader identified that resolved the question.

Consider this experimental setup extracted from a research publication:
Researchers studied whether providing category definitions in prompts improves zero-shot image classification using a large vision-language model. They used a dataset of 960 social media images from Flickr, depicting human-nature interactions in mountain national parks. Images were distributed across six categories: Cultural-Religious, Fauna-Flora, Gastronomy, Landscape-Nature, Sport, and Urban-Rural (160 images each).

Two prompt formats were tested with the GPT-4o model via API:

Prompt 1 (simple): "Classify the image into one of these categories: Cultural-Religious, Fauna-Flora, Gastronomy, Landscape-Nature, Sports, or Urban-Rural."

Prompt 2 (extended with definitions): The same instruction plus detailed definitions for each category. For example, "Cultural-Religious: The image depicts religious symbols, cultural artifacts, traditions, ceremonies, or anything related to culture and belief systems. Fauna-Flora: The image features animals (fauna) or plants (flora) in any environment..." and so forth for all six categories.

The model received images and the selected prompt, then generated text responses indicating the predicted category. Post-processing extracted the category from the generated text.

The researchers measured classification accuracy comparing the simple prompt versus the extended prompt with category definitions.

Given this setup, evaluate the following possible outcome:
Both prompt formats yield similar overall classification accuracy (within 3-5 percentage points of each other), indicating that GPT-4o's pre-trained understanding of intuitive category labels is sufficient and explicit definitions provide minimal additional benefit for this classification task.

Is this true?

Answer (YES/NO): NO